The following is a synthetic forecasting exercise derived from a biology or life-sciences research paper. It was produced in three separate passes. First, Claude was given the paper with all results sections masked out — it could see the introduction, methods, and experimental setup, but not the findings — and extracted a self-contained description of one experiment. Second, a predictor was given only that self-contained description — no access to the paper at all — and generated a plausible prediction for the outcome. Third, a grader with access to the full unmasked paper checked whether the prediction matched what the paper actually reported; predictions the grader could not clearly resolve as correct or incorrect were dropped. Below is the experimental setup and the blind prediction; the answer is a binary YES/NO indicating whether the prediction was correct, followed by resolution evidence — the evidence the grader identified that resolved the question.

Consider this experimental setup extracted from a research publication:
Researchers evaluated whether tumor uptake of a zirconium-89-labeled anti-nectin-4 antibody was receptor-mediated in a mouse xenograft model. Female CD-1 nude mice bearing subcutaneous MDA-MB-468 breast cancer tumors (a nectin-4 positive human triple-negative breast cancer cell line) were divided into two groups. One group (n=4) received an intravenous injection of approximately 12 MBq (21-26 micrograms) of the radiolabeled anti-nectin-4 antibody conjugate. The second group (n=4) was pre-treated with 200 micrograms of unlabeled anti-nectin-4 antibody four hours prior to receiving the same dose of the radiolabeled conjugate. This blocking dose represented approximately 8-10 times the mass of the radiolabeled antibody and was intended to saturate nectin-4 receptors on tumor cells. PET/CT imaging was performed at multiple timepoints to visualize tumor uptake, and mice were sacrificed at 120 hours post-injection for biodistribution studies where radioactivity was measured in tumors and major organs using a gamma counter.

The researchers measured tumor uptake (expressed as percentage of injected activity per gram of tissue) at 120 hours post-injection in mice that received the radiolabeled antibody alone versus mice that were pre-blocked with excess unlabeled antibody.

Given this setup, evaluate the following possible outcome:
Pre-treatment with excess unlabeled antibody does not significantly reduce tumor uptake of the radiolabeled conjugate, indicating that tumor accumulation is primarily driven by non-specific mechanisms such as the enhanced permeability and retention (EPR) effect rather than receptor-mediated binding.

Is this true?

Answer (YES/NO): NO